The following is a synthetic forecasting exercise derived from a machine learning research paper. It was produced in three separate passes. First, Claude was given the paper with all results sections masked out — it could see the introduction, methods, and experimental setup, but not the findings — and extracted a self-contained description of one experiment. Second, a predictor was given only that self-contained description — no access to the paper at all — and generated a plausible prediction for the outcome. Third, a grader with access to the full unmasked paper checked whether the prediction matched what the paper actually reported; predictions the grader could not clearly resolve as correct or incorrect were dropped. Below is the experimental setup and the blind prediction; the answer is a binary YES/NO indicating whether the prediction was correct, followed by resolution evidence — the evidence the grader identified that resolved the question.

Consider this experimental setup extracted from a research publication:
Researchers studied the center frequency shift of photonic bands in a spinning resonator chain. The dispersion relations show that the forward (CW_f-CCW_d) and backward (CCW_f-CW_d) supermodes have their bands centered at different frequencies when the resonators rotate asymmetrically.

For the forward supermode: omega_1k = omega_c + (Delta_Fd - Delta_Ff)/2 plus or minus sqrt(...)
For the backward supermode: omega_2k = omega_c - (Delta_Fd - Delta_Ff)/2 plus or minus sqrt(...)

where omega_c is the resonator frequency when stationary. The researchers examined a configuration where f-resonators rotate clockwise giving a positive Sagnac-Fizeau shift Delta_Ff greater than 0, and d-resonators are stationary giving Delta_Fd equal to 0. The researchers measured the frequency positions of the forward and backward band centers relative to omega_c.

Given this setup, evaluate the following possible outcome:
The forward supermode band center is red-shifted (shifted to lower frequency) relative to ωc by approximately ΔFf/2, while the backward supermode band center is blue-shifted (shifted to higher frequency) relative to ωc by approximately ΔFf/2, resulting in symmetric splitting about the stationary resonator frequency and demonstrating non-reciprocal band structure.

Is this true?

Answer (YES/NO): YES